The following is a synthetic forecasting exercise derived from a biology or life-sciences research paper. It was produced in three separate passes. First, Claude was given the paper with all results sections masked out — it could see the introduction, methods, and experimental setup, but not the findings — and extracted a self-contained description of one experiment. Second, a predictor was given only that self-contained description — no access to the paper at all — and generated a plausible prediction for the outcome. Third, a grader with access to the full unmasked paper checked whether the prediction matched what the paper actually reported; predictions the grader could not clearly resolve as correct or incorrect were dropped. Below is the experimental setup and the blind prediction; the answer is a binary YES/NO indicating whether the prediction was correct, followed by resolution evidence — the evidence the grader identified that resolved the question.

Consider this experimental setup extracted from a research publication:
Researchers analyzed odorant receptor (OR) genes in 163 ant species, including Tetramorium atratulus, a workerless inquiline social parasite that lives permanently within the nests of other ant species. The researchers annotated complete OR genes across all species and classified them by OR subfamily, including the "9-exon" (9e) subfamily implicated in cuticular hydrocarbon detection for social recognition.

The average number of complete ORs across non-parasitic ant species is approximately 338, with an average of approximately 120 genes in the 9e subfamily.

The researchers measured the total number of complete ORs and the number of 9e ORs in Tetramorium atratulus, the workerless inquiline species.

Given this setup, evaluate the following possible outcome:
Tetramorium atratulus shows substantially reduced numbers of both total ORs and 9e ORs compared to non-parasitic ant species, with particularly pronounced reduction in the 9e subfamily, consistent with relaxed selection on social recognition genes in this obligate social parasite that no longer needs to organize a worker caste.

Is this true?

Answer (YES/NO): YES